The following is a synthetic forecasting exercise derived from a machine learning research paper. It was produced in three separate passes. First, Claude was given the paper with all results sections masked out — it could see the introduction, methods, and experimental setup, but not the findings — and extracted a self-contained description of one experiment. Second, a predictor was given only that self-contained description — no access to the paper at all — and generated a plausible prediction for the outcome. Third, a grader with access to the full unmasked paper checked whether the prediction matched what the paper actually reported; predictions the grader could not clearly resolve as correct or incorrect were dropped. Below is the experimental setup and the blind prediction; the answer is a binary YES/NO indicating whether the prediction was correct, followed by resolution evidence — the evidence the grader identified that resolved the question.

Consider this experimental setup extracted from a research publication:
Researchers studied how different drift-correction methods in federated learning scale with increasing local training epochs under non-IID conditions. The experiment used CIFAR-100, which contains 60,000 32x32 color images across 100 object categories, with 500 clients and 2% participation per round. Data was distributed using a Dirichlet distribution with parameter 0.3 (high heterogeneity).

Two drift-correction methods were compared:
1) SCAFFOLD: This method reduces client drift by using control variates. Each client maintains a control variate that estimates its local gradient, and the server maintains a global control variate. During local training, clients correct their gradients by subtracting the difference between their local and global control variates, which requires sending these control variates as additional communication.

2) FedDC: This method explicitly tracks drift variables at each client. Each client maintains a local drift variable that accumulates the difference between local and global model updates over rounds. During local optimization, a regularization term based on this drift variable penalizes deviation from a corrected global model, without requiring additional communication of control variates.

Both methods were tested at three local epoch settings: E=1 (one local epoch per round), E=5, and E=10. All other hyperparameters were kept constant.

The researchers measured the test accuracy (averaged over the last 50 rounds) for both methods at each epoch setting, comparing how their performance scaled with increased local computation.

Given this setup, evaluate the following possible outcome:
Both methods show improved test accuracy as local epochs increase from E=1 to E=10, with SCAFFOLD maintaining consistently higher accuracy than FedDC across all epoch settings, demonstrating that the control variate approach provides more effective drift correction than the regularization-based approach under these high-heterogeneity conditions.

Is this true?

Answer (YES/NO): NO